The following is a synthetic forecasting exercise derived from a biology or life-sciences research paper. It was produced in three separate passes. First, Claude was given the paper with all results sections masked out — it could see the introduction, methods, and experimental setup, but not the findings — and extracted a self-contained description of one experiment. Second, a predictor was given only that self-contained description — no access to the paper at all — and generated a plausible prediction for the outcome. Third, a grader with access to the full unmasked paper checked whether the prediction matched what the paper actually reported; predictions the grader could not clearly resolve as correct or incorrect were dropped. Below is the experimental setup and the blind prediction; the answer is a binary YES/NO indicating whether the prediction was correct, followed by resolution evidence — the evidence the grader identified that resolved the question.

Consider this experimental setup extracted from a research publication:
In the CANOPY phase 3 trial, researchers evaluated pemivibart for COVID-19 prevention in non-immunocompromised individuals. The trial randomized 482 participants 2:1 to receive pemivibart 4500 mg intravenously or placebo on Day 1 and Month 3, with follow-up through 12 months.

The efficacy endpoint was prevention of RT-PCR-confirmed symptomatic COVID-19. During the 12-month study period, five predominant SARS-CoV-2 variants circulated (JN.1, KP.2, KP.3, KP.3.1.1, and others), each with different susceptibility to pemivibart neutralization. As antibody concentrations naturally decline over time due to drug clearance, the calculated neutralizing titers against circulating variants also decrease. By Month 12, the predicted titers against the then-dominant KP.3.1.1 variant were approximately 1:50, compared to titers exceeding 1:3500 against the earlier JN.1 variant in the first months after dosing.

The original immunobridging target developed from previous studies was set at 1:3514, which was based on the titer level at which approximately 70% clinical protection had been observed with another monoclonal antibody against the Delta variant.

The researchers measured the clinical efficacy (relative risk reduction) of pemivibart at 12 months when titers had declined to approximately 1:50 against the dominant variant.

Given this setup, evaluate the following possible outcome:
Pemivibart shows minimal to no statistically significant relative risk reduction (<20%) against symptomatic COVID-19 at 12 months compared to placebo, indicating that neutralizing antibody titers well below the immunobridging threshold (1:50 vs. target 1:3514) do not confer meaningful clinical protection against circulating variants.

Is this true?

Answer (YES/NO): NO